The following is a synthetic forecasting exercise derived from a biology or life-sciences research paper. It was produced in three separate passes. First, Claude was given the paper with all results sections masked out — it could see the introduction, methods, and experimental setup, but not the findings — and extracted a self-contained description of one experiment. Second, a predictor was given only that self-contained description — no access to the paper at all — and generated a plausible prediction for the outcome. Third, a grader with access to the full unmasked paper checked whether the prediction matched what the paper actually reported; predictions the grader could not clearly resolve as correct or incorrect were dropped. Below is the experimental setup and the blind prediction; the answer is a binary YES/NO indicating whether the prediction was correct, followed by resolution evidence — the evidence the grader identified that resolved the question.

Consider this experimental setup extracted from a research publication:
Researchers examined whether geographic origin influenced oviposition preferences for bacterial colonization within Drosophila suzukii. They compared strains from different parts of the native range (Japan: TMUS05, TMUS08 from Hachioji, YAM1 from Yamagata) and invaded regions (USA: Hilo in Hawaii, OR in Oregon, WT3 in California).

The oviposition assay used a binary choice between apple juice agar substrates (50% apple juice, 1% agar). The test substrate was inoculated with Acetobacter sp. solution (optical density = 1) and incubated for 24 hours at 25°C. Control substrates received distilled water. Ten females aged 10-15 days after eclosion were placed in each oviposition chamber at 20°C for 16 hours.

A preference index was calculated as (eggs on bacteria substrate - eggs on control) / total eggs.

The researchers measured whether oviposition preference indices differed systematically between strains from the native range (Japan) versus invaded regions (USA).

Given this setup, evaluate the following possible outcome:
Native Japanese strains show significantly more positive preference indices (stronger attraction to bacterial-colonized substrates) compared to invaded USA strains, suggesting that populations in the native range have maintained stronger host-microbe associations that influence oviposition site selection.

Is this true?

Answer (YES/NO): NO